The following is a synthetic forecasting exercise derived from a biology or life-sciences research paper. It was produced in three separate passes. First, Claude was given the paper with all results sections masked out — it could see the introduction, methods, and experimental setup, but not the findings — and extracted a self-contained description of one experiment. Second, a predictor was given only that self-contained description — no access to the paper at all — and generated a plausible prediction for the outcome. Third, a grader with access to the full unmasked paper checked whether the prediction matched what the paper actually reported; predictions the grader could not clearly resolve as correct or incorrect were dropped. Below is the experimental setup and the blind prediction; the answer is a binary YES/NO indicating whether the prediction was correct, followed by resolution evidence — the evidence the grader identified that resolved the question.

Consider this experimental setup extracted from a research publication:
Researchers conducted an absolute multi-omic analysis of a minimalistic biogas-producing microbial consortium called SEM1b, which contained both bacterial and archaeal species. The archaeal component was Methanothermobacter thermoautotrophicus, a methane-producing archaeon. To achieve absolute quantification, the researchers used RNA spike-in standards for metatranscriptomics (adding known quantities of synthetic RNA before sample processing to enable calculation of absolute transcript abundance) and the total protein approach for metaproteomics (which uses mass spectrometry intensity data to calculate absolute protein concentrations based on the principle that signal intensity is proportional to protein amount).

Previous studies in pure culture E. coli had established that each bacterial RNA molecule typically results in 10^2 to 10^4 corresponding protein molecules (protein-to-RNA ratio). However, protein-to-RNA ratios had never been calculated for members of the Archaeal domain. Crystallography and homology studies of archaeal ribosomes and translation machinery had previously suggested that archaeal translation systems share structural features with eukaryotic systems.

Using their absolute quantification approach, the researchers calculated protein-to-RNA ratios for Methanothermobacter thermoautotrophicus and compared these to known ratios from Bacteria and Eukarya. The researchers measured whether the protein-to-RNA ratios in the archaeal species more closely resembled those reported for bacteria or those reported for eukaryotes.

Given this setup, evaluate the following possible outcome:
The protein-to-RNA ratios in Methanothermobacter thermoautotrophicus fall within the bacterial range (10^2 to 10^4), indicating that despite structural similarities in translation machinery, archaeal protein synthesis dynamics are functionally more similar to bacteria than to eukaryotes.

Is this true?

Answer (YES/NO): NO